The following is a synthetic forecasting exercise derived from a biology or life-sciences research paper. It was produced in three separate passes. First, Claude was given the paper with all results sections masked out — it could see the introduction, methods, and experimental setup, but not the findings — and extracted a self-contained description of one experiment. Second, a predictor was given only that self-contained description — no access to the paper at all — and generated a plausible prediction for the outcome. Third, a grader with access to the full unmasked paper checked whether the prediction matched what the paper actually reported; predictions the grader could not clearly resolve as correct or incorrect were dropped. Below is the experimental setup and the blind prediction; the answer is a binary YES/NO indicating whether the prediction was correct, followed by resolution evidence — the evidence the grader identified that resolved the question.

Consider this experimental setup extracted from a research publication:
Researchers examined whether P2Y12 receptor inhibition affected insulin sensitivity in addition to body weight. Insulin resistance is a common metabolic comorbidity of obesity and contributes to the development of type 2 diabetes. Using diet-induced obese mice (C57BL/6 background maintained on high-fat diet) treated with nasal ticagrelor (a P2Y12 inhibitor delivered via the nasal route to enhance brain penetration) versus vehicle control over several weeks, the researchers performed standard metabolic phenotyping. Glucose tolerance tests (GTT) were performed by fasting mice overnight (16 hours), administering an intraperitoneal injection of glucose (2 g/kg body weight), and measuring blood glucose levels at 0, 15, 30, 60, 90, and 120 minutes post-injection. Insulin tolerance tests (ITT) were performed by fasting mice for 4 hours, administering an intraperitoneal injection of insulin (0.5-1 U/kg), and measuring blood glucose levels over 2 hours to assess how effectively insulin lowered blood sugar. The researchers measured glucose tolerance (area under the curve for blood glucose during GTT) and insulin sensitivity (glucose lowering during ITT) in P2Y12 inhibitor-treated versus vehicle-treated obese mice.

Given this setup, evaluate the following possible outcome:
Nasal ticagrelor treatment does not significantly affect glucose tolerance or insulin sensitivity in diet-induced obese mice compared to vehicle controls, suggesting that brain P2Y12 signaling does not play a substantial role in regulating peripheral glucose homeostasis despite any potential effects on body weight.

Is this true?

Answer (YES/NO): NO